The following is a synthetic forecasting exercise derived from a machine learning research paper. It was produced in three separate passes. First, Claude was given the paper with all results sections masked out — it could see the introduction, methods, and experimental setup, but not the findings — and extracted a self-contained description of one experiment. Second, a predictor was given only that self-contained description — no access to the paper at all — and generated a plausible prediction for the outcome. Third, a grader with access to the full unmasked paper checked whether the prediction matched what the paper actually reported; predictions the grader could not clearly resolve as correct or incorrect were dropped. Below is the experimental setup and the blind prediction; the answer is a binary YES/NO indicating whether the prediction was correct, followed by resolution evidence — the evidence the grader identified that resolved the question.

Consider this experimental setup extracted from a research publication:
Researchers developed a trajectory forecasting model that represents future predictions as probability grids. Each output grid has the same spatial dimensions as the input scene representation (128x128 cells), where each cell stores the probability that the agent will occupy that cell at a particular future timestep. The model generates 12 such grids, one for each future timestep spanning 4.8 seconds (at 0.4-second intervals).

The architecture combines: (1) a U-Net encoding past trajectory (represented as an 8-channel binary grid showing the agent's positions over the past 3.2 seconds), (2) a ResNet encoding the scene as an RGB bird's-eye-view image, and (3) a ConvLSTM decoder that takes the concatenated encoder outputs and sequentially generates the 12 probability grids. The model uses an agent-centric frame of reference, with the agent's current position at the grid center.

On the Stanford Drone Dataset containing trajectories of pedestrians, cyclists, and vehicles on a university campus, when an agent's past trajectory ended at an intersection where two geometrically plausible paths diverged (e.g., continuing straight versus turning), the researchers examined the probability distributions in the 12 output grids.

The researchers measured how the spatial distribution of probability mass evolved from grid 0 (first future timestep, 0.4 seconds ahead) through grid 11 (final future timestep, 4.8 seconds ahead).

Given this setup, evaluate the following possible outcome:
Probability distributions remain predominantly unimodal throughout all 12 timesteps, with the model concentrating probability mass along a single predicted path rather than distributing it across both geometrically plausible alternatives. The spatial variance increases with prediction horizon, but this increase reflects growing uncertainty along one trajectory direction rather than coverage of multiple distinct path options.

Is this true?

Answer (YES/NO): NO